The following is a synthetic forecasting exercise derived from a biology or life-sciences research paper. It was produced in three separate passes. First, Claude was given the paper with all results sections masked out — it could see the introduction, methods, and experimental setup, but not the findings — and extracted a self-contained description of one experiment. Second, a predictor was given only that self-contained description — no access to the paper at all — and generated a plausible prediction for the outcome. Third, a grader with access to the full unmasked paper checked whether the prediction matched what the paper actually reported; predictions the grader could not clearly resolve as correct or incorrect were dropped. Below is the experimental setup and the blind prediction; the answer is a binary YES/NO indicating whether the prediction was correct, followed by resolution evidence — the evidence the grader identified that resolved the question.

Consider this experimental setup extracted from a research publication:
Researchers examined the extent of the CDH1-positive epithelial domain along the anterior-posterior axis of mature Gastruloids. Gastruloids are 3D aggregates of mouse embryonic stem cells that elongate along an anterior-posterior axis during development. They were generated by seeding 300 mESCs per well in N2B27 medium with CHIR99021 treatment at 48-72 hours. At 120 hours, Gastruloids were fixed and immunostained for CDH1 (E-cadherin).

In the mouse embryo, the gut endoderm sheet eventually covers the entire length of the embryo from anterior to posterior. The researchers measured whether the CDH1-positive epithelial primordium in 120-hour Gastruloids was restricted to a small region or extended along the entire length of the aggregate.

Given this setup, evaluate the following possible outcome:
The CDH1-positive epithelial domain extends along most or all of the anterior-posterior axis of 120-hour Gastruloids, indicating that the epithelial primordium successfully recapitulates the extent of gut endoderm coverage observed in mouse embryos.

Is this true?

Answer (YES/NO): YES